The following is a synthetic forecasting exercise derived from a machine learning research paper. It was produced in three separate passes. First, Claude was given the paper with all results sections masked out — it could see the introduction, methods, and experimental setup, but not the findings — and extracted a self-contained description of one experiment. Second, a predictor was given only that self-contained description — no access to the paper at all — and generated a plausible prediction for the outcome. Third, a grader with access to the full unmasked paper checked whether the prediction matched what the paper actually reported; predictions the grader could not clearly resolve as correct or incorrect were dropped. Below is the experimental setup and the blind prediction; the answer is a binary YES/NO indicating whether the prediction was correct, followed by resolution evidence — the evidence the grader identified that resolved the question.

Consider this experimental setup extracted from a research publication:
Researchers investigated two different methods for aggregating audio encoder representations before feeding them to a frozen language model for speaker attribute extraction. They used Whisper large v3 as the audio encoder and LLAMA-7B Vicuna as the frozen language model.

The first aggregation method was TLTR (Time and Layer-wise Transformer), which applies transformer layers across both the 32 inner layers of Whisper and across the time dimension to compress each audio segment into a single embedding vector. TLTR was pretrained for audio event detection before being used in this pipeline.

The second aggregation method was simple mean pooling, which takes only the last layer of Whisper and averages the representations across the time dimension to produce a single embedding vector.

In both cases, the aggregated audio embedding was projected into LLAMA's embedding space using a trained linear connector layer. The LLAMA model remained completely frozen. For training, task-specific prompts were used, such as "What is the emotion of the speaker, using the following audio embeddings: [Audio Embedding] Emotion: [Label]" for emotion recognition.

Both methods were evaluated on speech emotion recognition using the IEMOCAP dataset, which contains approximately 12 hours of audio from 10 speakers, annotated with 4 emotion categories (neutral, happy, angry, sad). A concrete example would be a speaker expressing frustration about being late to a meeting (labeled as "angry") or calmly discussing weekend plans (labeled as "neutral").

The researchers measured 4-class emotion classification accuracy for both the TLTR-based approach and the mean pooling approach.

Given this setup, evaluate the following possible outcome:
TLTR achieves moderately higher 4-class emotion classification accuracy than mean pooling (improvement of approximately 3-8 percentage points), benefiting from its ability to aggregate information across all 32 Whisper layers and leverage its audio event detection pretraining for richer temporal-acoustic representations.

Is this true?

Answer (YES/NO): NO